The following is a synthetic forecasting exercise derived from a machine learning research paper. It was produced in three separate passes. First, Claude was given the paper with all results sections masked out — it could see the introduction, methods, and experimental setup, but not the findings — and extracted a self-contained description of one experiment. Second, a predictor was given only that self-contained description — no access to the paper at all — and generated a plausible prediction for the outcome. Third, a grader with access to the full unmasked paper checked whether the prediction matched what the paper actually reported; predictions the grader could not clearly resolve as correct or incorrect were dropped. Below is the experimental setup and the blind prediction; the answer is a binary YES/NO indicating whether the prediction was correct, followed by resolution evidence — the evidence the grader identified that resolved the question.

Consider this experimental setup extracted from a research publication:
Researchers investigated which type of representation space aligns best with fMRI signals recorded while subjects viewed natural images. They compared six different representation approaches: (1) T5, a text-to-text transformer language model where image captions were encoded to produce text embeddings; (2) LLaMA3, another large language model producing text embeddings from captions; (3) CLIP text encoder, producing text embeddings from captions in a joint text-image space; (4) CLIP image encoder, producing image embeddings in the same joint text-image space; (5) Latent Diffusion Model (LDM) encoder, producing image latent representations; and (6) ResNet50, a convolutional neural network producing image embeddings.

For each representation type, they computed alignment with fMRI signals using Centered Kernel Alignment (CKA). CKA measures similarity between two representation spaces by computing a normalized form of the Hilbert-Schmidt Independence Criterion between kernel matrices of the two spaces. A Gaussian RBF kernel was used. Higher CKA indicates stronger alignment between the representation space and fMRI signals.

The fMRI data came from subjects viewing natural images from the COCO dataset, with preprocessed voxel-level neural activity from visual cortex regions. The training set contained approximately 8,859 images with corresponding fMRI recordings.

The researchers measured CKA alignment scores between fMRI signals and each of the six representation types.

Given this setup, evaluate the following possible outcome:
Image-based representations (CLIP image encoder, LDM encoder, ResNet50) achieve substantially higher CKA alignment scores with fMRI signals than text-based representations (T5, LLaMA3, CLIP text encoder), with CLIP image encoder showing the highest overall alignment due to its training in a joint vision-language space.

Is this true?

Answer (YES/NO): NO